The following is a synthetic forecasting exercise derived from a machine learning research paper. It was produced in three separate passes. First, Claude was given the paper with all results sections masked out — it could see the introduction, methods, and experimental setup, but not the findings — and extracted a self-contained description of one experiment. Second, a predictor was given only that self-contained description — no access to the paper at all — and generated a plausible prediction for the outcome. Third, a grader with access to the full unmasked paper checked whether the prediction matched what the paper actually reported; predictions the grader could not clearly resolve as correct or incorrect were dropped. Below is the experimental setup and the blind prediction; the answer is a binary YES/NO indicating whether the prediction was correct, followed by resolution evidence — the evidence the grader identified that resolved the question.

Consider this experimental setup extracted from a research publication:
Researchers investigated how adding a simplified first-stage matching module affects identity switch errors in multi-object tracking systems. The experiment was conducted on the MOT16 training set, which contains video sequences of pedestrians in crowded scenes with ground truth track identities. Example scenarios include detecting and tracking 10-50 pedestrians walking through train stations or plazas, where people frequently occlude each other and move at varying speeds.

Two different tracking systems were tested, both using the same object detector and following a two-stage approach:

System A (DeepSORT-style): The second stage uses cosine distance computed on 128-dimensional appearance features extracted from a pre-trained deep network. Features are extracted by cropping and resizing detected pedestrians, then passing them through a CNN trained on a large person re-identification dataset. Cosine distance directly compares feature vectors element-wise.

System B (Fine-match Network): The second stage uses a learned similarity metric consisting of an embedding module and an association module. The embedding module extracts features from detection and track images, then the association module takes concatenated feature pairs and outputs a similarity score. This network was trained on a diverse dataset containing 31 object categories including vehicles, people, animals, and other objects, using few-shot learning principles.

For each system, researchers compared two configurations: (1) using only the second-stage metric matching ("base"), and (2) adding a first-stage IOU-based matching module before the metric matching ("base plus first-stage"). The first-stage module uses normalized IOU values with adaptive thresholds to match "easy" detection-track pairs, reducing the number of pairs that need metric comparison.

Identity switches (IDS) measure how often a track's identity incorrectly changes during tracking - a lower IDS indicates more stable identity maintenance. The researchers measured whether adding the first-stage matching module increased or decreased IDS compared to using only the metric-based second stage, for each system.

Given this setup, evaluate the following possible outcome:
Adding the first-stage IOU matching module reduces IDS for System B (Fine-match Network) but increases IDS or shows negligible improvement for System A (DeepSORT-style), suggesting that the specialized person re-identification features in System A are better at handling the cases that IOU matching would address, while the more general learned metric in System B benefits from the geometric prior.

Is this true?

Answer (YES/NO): YES